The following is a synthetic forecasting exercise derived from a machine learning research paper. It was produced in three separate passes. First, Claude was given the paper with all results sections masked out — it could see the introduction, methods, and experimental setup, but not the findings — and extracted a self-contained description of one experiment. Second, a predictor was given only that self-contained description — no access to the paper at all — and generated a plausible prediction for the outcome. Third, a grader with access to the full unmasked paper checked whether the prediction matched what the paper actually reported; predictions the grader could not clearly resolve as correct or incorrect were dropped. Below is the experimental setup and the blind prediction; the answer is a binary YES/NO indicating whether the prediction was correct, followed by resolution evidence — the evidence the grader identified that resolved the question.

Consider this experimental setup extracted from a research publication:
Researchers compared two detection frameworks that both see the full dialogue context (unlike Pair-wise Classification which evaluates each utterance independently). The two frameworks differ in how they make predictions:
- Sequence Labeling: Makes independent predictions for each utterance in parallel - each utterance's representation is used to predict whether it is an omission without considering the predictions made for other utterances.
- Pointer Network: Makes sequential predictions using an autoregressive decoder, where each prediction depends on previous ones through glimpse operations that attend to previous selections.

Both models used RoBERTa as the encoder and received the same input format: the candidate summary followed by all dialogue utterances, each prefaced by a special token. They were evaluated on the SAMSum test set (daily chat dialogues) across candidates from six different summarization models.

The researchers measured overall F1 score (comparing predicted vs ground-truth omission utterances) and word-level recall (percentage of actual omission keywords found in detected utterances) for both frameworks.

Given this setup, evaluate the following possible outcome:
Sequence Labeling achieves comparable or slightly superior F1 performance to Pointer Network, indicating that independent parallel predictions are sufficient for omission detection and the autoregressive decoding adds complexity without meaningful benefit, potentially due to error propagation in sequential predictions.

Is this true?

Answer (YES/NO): YES